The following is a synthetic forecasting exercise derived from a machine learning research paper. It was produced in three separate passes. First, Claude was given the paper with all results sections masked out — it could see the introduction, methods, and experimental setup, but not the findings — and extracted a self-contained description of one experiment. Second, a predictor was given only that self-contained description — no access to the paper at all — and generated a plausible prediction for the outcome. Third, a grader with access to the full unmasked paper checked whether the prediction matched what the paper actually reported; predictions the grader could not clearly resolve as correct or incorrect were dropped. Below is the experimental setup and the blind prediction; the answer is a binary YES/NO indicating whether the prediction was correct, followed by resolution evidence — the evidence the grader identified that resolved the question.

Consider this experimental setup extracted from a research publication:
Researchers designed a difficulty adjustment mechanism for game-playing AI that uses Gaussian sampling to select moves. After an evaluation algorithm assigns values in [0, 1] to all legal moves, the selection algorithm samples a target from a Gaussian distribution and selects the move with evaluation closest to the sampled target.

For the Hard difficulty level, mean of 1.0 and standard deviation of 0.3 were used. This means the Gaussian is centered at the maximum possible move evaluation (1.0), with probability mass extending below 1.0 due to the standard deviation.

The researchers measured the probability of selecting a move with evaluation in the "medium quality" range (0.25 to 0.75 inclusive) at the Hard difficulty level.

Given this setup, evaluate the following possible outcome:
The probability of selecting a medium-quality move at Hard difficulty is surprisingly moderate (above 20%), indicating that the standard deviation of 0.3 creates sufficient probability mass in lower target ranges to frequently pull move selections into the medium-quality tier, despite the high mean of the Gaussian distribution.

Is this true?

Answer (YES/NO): NO